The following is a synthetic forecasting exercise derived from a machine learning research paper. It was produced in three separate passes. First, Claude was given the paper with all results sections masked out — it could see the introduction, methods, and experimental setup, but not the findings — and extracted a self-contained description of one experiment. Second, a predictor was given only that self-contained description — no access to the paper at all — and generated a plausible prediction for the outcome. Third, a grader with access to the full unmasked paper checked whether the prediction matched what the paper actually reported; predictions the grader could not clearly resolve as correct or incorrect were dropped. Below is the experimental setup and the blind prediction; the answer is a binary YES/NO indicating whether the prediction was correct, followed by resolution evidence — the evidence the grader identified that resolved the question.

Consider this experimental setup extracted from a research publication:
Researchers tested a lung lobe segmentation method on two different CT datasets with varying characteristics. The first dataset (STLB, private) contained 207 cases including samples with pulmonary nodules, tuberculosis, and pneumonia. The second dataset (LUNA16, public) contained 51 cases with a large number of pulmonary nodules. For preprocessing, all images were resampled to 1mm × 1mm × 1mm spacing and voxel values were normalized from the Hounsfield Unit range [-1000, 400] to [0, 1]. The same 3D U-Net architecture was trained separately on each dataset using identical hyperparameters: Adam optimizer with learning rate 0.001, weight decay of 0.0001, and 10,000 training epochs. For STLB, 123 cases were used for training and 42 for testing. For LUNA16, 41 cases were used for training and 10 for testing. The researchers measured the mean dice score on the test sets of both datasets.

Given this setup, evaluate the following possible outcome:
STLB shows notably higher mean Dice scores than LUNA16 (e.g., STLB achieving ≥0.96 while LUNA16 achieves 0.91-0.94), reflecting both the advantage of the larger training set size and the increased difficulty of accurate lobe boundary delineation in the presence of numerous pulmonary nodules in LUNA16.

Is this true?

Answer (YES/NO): NO